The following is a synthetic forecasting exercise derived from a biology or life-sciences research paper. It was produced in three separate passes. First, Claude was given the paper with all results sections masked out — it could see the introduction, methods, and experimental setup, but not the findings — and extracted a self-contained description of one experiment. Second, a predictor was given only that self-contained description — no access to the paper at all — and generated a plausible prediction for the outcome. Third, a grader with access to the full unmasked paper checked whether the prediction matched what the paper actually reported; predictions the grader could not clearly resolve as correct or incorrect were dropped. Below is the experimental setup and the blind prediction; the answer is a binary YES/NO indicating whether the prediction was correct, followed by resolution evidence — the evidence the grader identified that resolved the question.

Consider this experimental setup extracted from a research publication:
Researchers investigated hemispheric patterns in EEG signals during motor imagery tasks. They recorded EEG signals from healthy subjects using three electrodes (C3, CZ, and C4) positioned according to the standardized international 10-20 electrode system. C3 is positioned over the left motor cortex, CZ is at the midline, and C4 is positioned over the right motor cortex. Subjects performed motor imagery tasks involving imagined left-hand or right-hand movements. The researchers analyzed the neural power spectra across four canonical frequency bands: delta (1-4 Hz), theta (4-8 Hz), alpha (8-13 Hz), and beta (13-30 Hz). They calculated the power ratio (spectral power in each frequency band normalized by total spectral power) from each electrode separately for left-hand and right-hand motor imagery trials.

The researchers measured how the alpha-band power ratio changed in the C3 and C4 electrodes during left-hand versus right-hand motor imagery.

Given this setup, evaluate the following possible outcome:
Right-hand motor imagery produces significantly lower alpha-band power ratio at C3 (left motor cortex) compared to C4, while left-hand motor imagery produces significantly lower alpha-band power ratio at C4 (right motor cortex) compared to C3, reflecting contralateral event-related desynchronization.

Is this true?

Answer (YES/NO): YES